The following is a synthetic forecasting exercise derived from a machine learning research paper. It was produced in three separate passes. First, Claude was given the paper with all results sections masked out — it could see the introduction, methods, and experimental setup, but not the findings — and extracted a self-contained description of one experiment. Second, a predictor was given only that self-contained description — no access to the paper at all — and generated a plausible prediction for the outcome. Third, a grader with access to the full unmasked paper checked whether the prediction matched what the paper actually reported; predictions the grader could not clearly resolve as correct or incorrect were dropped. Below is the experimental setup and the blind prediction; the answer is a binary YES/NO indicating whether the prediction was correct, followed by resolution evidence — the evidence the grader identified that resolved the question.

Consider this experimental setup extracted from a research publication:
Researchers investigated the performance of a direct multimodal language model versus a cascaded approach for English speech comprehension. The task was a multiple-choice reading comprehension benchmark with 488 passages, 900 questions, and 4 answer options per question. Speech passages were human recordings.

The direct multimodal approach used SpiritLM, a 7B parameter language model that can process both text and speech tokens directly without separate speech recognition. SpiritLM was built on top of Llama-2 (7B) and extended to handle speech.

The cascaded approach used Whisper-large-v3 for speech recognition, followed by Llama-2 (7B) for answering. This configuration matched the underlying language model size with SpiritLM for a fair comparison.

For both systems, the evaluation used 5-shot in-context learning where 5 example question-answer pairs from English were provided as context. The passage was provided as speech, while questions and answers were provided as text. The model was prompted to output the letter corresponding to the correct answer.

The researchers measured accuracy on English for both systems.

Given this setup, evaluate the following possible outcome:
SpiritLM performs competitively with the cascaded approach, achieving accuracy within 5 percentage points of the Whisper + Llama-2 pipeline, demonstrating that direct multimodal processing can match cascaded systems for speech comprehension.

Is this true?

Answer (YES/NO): NO